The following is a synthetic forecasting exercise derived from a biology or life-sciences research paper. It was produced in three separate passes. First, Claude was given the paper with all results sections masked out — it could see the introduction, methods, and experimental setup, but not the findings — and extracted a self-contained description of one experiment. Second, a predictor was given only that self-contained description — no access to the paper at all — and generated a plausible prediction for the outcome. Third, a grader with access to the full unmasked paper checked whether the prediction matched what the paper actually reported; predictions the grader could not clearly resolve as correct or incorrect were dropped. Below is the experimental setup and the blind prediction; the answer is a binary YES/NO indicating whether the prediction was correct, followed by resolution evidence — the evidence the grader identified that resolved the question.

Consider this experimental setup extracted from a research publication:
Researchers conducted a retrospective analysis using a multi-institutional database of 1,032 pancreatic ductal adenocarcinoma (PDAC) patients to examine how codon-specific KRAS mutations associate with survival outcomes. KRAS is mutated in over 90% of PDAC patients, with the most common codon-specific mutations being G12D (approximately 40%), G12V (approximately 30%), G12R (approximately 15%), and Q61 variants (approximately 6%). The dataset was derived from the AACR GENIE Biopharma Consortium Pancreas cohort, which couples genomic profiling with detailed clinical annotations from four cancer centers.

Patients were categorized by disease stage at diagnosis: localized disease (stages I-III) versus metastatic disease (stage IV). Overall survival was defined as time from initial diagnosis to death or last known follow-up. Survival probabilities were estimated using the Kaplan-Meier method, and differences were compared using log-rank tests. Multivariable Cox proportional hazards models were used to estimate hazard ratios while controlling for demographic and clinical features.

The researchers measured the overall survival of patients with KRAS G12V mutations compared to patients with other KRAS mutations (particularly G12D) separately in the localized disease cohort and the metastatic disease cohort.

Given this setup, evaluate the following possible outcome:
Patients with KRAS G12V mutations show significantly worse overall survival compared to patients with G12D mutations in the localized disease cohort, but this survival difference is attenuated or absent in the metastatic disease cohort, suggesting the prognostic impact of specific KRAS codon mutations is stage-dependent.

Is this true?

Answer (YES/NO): NO